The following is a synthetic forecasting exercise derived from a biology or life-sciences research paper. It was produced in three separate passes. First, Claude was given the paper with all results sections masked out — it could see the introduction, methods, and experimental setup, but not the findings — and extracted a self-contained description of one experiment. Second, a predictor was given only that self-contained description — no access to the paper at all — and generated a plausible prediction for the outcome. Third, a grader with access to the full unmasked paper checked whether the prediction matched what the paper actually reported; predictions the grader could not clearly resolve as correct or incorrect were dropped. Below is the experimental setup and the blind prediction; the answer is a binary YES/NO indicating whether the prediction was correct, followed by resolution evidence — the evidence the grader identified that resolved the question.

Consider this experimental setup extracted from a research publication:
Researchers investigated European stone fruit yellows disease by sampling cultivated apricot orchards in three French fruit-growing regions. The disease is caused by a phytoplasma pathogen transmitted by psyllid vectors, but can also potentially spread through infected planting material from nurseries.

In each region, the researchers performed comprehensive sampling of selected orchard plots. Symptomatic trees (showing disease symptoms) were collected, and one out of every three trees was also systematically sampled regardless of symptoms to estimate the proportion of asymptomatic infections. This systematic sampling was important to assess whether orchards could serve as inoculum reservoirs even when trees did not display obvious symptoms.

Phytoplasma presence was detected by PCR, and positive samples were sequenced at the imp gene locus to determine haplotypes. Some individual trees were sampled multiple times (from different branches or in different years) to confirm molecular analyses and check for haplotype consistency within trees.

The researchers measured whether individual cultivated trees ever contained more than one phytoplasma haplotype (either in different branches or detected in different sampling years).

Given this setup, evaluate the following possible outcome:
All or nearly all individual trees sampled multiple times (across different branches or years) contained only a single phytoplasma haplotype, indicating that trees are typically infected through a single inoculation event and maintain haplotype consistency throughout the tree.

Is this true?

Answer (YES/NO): YES